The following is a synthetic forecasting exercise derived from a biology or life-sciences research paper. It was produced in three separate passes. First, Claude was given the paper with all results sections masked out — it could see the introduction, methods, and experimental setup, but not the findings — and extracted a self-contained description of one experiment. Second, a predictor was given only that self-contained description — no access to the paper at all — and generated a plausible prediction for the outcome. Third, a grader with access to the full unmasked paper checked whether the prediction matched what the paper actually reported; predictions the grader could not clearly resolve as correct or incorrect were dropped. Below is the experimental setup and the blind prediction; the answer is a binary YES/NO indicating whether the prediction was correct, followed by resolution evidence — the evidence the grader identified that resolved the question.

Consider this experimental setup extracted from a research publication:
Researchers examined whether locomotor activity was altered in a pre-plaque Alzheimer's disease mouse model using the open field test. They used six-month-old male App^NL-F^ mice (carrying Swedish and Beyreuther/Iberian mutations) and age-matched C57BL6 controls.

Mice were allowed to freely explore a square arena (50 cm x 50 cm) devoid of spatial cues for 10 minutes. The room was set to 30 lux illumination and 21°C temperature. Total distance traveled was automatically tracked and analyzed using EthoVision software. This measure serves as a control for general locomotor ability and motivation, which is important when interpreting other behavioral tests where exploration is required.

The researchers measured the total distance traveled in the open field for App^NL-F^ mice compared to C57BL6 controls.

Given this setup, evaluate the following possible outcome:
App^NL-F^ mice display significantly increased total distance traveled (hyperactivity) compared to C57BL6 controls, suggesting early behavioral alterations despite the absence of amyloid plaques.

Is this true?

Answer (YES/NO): NO